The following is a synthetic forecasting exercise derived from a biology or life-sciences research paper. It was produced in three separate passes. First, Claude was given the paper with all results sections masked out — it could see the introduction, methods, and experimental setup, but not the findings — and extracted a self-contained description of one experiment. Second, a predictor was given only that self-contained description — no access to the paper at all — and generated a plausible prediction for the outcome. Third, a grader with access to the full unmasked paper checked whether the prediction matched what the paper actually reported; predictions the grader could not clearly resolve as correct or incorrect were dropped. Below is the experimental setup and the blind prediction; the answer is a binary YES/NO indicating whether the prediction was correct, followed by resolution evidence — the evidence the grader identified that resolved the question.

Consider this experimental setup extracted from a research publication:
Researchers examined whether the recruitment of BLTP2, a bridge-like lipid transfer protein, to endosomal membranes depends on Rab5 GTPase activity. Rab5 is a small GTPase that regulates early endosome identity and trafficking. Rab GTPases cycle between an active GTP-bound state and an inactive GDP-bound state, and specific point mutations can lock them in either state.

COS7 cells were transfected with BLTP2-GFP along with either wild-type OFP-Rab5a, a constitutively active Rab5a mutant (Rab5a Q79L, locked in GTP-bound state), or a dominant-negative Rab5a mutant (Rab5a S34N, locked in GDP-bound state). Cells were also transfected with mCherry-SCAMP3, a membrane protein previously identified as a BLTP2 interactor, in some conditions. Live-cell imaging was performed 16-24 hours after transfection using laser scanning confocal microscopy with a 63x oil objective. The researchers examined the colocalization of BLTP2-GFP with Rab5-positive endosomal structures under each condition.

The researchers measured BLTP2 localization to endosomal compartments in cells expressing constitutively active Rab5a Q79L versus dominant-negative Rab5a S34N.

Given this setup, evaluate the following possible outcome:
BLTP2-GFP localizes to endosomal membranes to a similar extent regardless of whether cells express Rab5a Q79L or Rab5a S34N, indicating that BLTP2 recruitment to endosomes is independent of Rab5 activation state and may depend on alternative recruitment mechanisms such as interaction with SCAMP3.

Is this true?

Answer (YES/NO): NO